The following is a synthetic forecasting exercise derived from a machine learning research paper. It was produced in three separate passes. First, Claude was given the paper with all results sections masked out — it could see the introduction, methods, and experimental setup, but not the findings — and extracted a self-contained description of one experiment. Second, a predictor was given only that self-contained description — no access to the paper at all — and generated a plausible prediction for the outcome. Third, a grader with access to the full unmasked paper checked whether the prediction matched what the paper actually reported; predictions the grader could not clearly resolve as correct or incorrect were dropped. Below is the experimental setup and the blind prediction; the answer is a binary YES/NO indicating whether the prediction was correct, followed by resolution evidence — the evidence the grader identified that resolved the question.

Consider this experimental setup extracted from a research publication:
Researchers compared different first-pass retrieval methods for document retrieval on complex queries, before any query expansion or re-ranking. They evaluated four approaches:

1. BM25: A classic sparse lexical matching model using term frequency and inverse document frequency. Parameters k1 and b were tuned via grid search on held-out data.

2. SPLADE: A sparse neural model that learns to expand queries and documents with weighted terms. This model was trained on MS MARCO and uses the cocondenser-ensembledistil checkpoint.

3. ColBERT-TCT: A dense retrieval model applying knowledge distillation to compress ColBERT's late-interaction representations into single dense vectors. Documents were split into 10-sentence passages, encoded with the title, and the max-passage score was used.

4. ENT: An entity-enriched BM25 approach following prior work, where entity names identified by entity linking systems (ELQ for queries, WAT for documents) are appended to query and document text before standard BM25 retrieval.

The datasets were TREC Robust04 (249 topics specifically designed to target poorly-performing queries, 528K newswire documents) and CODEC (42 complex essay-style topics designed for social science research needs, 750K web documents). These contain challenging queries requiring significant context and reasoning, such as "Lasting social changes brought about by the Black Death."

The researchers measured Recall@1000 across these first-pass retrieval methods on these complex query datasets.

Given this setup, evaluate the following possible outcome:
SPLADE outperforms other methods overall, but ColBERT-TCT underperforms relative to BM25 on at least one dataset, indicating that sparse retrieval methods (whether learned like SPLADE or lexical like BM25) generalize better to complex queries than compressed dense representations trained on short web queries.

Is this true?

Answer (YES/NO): NO